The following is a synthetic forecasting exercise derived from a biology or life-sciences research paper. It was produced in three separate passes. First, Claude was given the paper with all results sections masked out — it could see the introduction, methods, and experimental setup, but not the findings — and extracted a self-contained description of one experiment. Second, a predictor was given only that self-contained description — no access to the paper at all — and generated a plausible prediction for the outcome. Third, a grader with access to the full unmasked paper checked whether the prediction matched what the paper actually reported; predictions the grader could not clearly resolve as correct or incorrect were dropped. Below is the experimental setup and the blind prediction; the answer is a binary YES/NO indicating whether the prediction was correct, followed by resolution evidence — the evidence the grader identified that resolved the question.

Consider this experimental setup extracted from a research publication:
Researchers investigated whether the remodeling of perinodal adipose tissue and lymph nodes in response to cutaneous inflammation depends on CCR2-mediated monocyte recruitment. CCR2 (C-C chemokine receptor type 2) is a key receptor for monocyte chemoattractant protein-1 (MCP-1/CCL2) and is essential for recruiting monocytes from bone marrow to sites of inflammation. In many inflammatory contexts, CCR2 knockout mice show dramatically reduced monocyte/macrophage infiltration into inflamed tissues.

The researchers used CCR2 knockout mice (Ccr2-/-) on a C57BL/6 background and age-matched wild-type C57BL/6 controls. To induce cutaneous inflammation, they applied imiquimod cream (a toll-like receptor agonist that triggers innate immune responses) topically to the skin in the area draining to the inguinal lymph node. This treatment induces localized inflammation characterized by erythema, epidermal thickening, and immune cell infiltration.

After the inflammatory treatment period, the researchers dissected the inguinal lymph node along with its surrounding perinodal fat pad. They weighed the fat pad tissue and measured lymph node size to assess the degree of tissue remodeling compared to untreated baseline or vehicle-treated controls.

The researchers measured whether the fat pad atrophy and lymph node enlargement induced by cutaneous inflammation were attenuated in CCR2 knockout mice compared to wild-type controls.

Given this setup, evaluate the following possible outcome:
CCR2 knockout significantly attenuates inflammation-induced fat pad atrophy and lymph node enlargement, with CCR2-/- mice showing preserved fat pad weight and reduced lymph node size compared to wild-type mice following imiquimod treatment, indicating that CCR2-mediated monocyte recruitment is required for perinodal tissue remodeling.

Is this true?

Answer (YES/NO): NO